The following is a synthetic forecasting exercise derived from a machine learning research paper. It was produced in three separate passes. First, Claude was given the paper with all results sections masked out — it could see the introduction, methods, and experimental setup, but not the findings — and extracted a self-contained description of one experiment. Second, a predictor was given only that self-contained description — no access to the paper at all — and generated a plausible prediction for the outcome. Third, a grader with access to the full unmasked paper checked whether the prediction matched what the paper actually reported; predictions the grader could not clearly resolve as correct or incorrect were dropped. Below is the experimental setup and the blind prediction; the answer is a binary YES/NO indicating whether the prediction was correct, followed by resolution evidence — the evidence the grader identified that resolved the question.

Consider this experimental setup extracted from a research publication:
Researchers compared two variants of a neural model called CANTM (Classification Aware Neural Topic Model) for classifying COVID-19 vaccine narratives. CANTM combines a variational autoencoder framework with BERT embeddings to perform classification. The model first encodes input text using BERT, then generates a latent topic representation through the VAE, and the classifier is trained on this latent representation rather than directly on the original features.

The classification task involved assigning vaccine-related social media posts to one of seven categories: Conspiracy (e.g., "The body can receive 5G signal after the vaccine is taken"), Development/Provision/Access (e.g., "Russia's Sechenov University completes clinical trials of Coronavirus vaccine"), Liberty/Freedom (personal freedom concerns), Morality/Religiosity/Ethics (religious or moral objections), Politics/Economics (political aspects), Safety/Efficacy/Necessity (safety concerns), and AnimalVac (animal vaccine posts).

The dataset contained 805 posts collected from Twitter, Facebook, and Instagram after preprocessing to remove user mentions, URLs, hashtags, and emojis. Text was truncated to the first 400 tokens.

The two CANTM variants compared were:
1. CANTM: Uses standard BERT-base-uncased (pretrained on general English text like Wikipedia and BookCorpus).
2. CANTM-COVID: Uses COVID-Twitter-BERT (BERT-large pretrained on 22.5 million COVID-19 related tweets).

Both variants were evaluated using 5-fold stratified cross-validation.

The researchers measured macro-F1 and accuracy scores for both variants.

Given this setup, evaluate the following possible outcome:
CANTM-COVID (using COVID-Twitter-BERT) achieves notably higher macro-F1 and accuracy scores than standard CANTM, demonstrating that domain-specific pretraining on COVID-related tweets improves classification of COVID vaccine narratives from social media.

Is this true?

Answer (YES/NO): YES